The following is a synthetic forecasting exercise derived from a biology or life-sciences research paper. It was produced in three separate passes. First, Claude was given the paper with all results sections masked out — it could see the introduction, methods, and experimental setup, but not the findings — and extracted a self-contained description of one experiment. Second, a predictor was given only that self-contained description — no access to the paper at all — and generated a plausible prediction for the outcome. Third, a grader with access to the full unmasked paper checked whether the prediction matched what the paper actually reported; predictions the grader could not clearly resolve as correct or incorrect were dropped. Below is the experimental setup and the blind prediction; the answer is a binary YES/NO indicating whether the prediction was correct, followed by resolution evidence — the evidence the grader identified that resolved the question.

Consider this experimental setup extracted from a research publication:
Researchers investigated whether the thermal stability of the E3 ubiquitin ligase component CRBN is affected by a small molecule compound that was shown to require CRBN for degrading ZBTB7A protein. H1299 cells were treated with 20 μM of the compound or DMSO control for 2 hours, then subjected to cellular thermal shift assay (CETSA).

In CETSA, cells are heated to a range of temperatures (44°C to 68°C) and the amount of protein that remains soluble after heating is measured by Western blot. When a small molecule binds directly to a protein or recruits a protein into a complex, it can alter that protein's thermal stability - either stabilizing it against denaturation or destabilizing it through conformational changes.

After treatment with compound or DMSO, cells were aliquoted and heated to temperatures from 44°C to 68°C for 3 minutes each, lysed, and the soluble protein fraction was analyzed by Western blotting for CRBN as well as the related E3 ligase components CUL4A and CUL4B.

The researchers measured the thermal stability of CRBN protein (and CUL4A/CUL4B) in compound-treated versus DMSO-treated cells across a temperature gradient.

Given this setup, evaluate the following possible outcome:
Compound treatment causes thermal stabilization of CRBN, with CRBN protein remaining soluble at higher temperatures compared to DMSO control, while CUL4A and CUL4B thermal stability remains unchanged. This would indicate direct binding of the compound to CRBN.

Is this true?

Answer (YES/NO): NO